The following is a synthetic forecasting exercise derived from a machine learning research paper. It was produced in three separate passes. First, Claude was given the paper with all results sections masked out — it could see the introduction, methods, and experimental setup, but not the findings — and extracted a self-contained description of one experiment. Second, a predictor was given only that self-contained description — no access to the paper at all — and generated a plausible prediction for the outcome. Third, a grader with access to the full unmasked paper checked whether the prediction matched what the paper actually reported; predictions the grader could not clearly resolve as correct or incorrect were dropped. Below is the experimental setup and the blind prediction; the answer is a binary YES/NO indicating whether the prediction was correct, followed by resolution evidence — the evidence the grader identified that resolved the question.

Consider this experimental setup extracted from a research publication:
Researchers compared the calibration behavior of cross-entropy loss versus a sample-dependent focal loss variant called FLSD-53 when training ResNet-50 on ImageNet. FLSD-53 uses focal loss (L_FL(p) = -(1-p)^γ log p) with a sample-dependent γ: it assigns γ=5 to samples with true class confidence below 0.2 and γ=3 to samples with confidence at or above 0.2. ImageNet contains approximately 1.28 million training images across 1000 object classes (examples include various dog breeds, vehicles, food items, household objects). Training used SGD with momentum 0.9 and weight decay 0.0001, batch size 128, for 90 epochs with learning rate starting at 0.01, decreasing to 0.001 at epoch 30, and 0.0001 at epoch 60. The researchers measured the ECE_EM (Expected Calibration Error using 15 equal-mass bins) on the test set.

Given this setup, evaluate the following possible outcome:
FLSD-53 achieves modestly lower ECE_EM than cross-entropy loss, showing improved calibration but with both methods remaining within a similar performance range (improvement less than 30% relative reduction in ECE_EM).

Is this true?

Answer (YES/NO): NO